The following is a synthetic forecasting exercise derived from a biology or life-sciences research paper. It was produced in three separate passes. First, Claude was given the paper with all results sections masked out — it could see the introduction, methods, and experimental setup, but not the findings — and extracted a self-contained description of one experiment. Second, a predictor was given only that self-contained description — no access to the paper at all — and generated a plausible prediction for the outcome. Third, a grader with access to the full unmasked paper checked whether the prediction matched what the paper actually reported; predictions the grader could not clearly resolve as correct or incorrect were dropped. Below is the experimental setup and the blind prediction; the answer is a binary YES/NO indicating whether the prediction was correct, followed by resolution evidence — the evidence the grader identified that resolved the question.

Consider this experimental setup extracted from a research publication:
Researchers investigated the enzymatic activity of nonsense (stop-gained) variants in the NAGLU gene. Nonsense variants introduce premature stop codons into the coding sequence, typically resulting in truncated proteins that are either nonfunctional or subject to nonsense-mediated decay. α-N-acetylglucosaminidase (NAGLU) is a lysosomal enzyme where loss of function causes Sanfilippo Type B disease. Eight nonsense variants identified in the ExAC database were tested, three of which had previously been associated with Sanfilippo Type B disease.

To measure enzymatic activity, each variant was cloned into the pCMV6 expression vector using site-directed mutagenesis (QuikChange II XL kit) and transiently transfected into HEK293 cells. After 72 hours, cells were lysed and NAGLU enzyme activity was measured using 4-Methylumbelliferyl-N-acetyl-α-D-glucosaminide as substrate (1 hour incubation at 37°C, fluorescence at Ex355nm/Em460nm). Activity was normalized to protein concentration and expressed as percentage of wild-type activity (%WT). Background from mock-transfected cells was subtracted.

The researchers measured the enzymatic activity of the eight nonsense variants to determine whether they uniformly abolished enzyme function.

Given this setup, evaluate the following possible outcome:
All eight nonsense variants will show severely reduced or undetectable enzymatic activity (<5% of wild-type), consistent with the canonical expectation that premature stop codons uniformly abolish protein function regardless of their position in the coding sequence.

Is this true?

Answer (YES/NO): NO